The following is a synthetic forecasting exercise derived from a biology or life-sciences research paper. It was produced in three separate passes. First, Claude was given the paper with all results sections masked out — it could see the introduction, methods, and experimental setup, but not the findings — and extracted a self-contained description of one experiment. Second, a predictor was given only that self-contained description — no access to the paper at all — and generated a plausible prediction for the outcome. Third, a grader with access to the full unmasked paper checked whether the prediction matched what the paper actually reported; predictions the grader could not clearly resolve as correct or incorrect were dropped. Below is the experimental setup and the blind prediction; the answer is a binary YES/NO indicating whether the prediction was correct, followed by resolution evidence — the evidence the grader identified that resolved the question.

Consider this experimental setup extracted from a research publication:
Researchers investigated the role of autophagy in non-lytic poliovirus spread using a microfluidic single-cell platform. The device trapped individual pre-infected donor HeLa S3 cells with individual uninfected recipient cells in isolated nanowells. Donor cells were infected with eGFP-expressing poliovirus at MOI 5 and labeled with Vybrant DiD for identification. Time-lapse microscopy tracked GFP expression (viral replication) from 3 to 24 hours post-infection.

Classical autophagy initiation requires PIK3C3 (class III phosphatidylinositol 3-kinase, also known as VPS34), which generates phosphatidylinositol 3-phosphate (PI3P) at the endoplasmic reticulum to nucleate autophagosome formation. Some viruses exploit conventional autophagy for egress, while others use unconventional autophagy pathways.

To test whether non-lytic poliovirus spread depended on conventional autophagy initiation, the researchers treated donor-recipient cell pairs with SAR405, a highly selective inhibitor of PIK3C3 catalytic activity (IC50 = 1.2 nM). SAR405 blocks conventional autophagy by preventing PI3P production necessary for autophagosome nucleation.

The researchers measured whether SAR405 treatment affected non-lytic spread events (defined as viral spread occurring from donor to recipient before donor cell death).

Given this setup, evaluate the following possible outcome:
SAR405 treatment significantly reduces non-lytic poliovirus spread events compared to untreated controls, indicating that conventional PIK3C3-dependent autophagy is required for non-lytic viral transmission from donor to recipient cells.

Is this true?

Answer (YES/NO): NO